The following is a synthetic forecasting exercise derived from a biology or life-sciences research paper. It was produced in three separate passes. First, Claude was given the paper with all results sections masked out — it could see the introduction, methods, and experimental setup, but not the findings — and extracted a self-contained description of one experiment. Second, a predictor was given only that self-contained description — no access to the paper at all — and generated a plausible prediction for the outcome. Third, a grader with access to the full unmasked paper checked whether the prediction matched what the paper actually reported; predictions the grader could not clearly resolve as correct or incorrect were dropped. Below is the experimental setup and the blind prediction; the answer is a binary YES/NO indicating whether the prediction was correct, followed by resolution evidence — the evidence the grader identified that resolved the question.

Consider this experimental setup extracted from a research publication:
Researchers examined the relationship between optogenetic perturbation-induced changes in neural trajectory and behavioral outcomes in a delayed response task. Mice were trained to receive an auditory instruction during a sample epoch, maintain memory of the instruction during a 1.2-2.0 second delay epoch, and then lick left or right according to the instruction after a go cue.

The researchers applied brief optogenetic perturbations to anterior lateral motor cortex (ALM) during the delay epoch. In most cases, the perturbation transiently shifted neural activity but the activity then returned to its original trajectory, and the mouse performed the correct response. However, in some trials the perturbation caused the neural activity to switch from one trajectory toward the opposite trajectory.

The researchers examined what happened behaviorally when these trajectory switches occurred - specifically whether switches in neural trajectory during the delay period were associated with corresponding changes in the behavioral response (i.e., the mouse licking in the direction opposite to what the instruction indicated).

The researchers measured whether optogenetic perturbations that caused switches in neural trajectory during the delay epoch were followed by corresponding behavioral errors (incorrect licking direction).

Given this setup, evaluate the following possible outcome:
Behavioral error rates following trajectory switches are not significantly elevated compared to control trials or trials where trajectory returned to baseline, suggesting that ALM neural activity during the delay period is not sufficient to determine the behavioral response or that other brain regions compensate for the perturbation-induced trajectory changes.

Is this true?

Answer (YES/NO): NO